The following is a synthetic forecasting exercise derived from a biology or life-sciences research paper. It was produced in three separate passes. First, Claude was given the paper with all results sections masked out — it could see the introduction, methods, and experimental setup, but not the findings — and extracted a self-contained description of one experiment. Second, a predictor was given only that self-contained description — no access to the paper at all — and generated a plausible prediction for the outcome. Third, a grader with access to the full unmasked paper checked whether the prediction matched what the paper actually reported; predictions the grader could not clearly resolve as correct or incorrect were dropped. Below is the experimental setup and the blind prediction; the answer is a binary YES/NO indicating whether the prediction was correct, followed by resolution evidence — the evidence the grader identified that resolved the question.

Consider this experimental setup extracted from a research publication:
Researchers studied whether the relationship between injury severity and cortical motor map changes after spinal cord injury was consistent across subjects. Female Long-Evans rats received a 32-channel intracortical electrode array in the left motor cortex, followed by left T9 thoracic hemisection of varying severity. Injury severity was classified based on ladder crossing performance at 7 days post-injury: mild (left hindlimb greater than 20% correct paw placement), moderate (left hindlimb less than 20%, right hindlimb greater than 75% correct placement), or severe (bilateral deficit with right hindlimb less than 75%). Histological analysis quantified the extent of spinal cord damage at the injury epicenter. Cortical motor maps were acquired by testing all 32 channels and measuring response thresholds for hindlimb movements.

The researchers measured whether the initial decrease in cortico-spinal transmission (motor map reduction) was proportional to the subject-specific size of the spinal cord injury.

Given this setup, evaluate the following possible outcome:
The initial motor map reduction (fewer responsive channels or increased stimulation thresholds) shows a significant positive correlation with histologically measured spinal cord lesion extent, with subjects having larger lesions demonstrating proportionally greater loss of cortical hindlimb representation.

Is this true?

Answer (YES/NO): NO